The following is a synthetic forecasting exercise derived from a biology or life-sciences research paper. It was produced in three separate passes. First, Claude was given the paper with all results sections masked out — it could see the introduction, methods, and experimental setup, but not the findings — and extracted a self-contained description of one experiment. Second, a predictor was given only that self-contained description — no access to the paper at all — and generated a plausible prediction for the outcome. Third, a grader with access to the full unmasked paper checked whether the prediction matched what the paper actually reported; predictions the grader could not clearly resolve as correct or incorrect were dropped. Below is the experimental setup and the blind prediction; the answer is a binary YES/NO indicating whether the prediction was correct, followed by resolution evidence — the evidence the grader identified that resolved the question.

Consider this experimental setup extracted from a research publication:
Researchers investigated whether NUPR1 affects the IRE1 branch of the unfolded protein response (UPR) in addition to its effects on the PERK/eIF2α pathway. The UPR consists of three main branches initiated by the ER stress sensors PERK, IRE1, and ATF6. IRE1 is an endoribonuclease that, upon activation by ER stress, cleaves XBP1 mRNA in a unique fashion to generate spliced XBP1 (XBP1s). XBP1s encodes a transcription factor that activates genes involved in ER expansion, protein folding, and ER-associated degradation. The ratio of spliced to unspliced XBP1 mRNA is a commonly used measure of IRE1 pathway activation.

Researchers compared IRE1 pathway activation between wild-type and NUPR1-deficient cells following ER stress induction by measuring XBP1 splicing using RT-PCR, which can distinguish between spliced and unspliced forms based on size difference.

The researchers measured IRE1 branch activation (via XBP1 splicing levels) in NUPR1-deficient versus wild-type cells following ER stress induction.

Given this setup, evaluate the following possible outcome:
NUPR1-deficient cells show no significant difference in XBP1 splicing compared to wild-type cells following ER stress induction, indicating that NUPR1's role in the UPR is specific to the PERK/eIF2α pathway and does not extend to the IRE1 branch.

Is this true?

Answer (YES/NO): NO